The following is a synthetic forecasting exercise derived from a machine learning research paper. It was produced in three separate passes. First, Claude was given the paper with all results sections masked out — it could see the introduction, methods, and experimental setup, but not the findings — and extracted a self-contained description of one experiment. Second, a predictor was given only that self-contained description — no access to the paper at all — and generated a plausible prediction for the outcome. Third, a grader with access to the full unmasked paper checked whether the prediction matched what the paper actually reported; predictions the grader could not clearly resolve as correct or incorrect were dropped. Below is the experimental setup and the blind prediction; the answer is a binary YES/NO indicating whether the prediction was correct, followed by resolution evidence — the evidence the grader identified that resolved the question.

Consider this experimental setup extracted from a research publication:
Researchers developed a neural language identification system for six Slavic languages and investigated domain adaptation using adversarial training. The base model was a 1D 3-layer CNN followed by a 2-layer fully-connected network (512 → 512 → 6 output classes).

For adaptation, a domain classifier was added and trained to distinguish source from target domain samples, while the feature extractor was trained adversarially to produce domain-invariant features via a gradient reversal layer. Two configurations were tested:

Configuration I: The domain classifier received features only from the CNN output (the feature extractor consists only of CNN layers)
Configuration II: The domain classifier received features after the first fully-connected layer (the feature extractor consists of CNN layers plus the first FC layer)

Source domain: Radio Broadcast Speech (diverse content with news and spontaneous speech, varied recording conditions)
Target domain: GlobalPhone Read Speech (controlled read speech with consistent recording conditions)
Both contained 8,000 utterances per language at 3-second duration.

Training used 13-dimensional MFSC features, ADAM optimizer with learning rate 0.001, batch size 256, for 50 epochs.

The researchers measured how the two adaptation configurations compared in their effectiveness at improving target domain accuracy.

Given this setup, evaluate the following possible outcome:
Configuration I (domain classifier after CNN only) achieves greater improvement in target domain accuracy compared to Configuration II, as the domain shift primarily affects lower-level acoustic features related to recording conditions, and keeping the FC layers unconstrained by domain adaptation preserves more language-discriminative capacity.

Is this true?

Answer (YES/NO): NO